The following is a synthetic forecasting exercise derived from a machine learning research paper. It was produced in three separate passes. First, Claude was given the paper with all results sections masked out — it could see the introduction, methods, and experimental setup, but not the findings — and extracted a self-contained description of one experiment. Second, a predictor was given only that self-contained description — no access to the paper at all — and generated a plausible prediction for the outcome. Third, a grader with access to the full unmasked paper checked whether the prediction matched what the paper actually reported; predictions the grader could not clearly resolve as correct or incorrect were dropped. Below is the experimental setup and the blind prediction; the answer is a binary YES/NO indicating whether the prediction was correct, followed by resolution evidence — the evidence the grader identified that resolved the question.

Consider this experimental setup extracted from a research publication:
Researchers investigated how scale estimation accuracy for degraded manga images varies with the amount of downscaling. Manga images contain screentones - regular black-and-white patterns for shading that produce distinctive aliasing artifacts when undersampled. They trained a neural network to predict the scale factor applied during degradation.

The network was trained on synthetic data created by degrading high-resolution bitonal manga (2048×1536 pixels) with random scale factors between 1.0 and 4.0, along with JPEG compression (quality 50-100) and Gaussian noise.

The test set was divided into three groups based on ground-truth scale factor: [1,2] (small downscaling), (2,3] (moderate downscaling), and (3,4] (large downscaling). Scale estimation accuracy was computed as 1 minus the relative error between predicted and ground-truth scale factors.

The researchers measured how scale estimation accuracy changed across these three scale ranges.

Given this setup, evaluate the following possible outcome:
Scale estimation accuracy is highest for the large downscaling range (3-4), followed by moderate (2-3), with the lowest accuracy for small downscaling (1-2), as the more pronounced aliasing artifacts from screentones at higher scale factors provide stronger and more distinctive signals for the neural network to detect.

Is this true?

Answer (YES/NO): NO